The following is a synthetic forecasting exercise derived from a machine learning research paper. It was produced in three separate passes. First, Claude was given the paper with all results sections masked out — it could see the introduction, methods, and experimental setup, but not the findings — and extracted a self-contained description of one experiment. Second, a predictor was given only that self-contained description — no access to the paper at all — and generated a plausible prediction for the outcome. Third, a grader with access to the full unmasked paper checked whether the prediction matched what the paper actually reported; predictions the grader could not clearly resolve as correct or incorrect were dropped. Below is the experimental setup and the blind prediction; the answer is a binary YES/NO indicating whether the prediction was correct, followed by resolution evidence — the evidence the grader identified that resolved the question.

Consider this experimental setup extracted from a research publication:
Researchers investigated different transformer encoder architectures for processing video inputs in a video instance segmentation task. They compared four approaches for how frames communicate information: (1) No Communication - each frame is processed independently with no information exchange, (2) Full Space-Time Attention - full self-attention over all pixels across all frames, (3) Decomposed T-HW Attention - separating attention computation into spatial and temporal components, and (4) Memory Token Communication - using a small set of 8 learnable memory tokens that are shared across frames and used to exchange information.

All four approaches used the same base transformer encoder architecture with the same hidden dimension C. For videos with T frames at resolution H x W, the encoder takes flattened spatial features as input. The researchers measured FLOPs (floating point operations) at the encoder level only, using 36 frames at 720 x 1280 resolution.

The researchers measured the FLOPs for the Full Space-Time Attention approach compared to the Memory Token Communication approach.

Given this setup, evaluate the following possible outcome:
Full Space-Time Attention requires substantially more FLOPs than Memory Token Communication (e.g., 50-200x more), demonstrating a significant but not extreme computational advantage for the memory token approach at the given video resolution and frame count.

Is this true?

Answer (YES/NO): NO